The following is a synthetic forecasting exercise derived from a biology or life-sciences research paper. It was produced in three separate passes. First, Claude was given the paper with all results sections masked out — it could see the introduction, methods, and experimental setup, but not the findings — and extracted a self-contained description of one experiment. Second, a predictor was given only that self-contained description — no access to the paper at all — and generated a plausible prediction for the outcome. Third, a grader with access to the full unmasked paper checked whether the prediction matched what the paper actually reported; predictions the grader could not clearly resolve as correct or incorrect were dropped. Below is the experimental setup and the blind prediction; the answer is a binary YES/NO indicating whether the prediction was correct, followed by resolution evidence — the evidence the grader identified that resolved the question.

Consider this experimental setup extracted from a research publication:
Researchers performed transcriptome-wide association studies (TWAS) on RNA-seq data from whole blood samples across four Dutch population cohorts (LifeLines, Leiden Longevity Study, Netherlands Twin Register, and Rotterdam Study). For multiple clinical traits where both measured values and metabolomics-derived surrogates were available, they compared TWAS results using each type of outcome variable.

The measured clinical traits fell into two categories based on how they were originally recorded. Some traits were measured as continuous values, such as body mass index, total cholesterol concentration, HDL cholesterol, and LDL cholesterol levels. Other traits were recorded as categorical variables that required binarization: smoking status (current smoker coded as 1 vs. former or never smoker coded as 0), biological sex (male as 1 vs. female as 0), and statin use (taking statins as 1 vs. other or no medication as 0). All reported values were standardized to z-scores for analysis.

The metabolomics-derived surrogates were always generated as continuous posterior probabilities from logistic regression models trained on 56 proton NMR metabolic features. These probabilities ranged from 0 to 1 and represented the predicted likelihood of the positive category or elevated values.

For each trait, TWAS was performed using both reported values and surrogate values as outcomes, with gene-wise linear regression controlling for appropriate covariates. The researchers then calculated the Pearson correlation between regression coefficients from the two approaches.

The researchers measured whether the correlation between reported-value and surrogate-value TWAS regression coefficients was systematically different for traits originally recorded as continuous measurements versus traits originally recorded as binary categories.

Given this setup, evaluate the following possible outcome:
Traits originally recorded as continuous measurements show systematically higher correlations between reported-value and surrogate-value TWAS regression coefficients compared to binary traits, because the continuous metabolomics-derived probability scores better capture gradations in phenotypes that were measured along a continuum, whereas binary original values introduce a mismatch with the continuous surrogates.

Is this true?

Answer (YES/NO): NO